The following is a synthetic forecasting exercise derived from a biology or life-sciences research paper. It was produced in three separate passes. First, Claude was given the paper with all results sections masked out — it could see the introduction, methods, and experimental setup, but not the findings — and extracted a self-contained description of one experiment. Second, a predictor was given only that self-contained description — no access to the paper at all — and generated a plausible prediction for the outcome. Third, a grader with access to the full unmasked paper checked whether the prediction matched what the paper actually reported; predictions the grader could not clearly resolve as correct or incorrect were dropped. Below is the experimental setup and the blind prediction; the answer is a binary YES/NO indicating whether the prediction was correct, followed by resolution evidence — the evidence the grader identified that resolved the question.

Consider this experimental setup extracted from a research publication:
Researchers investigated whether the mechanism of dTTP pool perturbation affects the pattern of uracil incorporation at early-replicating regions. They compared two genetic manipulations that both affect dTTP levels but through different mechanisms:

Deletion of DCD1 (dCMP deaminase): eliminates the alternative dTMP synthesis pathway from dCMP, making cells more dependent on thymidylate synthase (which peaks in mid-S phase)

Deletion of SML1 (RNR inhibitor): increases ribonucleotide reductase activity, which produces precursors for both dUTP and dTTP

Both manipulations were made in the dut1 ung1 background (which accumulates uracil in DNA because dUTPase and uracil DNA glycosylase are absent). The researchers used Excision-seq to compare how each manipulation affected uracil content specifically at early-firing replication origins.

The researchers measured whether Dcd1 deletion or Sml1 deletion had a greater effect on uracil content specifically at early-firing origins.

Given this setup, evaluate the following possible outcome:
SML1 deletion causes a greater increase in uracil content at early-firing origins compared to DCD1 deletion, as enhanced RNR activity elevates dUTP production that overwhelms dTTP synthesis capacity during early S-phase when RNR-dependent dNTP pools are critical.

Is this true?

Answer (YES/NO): YES